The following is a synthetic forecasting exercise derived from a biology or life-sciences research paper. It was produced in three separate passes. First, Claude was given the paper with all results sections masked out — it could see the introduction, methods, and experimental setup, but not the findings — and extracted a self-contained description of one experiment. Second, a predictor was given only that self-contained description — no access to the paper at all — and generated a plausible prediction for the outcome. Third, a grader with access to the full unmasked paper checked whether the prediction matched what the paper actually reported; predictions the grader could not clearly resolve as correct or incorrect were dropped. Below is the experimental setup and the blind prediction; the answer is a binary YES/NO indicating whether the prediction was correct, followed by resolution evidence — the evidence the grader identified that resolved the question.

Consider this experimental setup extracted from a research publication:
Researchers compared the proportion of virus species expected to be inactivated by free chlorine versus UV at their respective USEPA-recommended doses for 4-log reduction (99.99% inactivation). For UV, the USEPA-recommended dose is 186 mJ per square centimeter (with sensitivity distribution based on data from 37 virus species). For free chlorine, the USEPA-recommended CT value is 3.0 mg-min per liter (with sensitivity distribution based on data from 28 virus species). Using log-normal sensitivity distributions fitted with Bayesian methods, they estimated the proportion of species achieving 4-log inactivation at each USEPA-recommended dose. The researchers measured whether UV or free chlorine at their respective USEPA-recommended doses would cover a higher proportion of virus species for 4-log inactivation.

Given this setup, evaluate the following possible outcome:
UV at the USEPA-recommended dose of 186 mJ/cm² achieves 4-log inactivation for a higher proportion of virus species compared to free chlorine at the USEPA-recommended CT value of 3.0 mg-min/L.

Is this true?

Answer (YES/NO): YES